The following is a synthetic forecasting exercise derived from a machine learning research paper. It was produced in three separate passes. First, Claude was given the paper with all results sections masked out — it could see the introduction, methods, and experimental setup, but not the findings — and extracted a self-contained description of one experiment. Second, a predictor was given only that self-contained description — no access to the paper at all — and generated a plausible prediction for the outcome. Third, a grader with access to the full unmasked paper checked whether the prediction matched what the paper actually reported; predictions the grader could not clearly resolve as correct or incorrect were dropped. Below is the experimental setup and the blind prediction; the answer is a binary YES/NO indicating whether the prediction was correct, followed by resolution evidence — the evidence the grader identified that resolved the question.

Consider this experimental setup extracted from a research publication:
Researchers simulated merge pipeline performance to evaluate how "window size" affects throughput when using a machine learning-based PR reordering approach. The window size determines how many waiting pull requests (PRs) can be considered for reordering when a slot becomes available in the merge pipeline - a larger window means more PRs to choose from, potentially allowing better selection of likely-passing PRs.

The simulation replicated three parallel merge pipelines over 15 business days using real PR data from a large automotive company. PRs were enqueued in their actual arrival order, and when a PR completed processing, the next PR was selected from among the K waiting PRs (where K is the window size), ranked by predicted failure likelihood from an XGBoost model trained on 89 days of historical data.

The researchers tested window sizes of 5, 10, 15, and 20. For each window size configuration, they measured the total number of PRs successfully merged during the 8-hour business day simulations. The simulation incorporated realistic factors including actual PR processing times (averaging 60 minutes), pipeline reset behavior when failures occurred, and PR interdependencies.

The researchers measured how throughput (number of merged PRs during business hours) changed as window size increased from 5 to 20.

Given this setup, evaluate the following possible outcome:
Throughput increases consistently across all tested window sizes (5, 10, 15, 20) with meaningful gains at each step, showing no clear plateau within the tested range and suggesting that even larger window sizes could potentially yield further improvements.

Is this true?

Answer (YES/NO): NO